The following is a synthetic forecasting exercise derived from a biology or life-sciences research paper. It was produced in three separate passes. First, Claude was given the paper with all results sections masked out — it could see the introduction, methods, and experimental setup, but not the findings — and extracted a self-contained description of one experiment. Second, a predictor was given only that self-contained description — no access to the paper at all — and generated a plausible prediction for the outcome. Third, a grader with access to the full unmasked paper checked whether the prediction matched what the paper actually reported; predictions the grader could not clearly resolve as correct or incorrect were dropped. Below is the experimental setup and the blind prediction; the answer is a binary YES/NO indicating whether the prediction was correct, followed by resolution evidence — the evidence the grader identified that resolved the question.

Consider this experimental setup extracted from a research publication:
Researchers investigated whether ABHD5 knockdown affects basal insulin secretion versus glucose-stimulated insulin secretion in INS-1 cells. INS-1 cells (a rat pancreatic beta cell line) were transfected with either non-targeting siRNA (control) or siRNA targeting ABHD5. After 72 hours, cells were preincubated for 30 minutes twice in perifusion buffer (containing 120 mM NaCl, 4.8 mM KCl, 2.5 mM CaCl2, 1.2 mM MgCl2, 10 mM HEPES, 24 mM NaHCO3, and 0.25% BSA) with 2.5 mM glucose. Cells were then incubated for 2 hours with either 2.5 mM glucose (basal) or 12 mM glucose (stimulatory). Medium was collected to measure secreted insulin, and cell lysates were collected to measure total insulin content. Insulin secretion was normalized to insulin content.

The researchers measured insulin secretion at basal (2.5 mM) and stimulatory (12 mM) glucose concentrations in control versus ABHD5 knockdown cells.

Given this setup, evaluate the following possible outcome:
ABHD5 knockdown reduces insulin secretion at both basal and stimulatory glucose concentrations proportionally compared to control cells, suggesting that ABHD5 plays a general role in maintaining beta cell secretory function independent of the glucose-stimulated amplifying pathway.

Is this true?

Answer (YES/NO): NO